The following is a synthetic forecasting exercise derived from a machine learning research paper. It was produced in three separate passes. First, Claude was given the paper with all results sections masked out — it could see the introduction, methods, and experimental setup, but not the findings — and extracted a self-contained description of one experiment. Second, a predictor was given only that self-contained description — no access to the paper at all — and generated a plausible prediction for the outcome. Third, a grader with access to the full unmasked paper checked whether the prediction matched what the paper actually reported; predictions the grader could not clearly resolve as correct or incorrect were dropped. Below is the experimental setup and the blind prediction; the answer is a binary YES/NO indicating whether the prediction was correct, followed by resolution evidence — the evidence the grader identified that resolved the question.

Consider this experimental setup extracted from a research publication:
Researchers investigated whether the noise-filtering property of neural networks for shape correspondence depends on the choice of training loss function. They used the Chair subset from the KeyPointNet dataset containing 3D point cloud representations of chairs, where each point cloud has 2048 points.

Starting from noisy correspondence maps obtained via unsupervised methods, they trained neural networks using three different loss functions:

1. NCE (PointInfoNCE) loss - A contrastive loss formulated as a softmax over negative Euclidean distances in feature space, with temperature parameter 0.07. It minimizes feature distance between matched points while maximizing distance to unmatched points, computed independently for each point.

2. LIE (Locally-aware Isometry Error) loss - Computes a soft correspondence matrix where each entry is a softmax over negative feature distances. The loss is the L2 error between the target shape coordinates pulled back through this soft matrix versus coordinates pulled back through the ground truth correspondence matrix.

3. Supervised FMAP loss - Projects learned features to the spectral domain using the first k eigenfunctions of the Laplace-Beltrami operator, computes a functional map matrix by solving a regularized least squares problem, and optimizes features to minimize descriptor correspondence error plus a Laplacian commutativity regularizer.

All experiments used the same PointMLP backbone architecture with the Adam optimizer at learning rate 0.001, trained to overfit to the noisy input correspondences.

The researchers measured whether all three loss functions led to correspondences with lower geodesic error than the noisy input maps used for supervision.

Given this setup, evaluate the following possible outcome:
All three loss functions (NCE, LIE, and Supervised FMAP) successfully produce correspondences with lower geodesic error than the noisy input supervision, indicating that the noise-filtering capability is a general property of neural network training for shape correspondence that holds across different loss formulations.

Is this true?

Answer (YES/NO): YES